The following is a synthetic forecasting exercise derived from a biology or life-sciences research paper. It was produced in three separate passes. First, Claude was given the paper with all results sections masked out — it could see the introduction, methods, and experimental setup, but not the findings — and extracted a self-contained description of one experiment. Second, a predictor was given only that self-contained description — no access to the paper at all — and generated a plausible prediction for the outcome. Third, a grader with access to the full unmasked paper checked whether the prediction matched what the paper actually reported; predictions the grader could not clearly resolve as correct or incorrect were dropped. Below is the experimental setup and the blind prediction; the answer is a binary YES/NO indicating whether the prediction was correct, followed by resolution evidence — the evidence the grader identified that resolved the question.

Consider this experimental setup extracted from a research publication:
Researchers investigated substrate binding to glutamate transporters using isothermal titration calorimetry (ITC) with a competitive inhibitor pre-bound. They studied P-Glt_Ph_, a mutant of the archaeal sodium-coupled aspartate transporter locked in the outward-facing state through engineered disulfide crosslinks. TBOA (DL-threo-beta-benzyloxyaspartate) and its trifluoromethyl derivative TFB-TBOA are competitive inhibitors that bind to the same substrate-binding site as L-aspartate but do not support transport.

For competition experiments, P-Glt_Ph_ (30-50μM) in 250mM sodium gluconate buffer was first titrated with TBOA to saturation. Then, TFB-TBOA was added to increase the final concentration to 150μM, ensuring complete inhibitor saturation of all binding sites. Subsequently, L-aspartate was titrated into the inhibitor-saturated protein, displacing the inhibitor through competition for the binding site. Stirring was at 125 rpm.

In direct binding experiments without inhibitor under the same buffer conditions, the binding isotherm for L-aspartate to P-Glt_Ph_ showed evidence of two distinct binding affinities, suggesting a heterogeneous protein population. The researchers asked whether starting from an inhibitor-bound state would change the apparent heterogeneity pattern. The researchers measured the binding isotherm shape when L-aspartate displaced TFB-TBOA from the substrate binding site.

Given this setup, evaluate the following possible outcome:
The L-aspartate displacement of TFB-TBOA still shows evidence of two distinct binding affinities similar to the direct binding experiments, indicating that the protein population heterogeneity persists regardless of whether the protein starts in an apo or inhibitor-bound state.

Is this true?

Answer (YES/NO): YES